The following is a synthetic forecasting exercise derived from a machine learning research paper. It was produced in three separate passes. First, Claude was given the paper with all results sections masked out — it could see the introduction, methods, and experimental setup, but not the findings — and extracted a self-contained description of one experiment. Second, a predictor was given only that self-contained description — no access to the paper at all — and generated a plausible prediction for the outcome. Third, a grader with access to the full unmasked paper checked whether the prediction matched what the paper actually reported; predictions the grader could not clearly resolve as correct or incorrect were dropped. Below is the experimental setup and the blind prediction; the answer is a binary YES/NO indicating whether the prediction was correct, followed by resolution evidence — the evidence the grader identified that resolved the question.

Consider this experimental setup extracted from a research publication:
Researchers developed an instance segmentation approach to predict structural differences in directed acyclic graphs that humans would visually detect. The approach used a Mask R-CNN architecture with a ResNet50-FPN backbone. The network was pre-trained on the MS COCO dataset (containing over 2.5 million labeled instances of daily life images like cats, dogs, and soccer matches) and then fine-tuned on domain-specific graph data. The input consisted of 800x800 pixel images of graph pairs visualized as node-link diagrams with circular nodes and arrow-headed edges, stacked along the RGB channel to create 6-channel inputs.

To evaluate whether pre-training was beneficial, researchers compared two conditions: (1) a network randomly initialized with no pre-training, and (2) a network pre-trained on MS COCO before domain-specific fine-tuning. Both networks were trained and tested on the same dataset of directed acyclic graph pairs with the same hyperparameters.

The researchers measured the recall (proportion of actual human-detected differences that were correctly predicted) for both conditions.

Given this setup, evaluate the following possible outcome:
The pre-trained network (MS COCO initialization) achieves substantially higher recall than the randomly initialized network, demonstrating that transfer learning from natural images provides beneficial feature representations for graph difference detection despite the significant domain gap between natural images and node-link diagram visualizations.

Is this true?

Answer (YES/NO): YES